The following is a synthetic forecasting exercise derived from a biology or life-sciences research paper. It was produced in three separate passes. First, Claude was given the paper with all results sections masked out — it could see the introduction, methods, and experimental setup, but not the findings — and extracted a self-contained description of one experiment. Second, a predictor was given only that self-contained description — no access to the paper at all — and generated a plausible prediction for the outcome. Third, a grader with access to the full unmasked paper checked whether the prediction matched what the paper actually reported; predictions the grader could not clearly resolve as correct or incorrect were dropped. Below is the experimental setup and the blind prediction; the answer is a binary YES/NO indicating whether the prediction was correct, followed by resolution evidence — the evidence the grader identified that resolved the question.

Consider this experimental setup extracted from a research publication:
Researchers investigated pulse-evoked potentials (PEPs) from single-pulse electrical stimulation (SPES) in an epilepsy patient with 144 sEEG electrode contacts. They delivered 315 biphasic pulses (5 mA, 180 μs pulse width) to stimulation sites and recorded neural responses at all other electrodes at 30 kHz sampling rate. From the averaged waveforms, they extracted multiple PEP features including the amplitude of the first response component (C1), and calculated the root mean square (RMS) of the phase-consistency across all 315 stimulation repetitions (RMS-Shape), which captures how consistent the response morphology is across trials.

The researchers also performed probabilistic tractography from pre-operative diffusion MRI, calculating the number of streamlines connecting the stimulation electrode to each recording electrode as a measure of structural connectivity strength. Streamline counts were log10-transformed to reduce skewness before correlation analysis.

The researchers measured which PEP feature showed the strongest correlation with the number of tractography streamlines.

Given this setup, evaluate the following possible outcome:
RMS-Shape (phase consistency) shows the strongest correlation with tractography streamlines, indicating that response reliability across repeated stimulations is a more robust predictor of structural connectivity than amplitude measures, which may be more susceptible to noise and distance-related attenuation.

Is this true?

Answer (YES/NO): YES